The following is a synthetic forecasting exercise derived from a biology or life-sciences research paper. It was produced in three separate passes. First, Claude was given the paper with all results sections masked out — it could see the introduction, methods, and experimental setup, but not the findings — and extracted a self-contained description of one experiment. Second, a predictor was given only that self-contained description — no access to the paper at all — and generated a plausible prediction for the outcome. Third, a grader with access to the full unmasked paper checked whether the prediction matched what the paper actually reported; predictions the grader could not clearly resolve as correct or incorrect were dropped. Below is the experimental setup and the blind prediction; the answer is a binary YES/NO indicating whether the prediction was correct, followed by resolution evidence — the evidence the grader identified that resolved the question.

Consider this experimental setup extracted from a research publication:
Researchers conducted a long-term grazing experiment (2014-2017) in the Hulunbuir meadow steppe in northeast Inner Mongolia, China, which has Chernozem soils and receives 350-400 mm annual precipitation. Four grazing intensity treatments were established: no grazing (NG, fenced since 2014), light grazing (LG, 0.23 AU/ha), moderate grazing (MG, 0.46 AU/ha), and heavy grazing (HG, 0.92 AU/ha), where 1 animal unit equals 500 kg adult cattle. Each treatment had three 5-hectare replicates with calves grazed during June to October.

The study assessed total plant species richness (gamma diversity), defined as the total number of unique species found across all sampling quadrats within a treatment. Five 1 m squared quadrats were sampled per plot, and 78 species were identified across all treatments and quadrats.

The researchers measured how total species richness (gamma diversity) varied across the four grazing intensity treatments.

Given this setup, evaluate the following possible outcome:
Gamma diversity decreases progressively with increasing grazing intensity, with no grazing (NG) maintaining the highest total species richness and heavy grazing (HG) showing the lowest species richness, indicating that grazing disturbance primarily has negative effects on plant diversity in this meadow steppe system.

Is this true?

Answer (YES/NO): NO